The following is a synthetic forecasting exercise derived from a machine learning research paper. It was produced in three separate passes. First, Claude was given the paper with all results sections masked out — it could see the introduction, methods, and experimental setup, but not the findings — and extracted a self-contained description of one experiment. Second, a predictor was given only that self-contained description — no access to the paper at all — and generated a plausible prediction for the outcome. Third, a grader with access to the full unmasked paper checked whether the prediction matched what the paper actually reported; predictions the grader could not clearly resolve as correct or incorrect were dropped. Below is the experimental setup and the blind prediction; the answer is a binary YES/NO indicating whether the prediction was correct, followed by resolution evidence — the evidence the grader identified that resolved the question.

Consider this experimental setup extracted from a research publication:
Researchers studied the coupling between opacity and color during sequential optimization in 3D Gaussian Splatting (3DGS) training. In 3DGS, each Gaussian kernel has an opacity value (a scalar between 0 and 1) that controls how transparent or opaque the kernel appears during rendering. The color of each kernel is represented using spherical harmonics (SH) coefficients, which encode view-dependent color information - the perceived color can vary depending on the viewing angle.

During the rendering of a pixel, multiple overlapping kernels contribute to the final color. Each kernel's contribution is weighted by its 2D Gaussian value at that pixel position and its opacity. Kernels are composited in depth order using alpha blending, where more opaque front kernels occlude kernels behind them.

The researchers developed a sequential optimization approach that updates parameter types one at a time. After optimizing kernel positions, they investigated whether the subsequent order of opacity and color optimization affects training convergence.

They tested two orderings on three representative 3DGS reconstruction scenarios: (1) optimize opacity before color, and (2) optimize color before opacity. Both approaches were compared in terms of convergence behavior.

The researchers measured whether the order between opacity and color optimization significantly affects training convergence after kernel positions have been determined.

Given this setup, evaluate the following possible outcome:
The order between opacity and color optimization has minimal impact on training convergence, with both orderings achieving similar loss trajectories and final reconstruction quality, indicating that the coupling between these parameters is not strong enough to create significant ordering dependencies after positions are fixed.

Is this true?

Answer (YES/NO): YES